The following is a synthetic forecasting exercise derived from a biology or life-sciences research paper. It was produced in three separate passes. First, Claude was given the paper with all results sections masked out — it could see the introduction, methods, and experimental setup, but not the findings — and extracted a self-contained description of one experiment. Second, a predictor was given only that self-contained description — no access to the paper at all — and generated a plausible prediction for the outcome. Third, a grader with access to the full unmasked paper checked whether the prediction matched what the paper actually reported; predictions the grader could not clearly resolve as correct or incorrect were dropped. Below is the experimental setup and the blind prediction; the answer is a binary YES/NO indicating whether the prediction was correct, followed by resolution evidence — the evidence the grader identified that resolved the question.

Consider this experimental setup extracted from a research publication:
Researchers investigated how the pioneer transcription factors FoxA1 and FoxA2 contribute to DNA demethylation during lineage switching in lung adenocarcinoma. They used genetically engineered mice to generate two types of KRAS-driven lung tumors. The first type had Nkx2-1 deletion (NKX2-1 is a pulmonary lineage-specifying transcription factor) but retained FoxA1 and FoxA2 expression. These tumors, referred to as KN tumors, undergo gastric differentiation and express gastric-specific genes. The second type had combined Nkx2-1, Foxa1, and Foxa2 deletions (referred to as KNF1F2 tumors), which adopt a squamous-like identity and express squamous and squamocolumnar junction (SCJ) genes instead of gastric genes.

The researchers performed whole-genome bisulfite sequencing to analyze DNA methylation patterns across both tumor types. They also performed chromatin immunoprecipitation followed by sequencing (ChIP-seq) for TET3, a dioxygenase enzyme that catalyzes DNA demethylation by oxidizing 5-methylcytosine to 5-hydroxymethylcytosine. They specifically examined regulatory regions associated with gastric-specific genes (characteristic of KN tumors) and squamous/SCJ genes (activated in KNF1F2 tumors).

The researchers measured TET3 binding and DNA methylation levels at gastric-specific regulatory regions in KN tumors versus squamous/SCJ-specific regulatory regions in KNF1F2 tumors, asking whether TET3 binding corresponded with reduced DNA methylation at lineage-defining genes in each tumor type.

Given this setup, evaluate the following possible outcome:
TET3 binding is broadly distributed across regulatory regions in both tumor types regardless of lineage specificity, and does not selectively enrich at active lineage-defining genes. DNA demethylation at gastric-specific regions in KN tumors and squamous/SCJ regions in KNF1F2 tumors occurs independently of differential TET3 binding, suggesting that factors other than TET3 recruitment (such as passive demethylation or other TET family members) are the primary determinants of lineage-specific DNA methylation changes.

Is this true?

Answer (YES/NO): NO